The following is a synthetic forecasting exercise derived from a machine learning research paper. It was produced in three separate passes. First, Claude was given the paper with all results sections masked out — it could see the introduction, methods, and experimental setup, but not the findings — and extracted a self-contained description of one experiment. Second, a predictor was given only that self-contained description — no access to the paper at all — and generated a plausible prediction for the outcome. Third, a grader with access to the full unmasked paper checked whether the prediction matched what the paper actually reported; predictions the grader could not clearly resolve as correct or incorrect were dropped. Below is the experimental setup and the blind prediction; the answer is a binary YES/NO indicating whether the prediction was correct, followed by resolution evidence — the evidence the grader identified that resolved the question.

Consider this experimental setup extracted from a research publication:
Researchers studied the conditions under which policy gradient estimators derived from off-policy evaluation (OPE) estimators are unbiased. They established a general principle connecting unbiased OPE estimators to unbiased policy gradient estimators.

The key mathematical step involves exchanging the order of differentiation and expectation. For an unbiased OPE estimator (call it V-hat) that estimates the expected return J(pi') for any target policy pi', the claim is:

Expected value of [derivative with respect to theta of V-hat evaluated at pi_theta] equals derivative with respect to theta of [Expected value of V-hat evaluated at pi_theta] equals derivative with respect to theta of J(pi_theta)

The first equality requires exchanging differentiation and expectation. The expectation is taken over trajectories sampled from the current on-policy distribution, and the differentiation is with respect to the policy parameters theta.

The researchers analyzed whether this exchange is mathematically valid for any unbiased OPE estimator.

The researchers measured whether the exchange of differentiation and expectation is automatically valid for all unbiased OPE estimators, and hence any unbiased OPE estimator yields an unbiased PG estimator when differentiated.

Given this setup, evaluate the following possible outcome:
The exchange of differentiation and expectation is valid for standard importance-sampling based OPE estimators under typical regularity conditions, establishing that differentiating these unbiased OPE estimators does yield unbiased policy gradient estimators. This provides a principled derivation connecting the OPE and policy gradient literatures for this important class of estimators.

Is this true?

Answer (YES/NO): NO